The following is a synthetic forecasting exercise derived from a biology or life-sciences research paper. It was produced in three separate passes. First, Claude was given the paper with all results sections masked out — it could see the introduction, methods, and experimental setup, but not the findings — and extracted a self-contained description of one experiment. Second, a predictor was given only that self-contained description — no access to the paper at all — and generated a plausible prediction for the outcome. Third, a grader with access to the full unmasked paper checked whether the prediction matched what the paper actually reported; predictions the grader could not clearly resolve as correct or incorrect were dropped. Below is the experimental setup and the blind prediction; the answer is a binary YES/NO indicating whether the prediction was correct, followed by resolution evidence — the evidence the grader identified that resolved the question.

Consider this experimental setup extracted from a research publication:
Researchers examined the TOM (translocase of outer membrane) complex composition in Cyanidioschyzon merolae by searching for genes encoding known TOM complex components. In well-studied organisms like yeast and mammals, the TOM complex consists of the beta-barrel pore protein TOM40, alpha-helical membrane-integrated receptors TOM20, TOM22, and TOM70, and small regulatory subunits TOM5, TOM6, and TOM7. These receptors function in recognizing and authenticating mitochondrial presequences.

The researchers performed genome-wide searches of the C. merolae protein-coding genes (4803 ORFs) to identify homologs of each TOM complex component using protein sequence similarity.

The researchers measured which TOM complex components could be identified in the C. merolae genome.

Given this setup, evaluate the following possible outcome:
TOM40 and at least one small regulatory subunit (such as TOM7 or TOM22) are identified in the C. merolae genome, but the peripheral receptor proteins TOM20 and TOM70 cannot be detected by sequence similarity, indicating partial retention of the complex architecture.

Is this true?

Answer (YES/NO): NO